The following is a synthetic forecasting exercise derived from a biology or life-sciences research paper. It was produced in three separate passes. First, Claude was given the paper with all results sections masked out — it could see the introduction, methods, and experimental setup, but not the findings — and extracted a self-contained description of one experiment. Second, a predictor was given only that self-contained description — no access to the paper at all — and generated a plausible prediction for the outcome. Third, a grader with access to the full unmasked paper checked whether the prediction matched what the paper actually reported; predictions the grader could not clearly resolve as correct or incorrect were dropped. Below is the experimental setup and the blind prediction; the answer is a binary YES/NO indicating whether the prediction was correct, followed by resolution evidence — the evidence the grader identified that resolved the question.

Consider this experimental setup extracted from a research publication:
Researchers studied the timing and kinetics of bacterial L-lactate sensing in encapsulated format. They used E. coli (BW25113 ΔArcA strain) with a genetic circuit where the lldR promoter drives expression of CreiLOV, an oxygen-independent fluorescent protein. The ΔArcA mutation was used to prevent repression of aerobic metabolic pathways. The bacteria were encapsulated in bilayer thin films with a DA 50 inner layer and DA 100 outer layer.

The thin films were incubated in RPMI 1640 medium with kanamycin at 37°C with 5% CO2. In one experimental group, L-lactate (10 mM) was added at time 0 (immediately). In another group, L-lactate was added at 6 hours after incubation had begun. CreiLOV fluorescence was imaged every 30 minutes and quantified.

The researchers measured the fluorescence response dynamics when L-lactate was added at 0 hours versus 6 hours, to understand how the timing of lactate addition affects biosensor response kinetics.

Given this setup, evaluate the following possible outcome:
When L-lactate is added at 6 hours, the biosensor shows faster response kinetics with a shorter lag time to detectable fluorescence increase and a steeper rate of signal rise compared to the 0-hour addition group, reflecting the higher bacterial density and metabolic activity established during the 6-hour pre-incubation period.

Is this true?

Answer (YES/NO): YES